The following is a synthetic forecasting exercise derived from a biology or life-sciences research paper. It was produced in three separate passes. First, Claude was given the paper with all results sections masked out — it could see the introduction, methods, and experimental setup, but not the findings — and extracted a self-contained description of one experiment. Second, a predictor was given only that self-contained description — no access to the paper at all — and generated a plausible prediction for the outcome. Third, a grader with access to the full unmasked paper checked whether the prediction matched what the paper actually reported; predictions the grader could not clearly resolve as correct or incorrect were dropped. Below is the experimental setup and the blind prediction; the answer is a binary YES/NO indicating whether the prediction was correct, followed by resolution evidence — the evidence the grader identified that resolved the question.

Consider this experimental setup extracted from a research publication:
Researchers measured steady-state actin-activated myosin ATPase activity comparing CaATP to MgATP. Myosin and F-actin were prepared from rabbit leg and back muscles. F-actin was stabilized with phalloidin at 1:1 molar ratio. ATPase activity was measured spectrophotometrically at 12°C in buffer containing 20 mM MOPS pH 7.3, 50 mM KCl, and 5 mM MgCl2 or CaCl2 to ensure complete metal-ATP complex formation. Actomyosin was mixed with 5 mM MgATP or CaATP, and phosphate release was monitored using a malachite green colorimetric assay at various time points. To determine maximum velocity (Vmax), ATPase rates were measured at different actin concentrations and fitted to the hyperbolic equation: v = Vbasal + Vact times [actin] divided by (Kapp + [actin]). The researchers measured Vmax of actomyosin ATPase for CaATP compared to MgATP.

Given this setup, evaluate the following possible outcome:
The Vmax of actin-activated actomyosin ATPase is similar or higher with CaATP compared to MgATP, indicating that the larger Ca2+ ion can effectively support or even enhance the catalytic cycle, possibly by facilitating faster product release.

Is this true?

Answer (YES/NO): YES